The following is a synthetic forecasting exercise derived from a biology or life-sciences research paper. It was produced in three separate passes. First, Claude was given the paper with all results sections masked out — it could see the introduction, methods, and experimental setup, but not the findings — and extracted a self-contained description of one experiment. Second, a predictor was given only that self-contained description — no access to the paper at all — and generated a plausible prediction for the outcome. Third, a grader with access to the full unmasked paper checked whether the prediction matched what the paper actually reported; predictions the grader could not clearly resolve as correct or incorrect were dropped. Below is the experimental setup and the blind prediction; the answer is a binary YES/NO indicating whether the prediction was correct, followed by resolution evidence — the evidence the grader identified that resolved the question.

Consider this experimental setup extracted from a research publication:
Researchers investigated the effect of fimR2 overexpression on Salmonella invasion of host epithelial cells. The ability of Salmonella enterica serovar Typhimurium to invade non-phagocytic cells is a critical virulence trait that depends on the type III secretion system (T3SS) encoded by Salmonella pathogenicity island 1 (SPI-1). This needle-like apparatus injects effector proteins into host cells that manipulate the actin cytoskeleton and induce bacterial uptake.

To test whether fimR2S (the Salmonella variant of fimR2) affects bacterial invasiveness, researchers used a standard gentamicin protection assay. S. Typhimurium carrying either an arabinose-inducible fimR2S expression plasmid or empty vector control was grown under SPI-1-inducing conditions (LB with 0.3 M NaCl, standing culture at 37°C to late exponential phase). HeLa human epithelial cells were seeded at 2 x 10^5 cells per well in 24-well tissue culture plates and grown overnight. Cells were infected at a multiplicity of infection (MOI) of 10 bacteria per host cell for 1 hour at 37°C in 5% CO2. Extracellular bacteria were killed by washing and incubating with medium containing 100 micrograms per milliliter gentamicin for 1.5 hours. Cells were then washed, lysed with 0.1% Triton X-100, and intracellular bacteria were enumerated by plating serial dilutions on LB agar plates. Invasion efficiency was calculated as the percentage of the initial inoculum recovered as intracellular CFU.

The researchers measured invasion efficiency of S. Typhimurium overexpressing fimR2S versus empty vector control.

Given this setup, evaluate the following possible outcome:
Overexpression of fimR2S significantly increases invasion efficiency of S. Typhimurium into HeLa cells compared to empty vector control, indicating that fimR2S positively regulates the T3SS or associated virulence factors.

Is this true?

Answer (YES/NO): YES